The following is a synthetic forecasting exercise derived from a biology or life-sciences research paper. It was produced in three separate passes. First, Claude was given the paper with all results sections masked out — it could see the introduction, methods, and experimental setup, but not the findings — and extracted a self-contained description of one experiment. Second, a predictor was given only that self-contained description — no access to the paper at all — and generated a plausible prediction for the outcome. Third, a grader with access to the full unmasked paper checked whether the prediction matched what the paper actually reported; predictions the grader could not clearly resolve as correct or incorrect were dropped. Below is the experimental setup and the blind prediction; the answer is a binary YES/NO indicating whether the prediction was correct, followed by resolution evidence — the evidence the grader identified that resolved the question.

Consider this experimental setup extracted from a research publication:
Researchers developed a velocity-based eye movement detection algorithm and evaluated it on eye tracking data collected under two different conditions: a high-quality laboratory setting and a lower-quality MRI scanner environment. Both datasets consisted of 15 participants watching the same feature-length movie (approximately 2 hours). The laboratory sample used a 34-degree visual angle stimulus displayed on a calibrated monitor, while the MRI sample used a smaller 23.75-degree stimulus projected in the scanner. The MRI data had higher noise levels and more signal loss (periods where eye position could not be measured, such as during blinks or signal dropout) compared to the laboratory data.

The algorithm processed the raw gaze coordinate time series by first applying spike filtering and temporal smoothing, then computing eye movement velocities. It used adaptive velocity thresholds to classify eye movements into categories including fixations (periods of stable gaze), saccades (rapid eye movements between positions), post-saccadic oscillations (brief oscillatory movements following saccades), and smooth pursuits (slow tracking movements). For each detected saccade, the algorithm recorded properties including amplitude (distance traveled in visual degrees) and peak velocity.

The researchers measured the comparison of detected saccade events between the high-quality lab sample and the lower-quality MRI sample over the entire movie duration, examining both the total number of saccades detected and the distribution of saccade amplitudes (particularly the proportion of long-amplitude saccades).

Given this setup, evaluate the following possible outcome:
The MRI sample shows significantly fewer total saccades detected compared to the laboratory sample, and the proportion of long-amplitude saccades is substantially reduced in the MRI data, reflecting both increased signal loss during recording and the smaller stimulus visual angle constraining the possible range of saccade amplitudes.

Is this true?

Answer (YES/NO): YES